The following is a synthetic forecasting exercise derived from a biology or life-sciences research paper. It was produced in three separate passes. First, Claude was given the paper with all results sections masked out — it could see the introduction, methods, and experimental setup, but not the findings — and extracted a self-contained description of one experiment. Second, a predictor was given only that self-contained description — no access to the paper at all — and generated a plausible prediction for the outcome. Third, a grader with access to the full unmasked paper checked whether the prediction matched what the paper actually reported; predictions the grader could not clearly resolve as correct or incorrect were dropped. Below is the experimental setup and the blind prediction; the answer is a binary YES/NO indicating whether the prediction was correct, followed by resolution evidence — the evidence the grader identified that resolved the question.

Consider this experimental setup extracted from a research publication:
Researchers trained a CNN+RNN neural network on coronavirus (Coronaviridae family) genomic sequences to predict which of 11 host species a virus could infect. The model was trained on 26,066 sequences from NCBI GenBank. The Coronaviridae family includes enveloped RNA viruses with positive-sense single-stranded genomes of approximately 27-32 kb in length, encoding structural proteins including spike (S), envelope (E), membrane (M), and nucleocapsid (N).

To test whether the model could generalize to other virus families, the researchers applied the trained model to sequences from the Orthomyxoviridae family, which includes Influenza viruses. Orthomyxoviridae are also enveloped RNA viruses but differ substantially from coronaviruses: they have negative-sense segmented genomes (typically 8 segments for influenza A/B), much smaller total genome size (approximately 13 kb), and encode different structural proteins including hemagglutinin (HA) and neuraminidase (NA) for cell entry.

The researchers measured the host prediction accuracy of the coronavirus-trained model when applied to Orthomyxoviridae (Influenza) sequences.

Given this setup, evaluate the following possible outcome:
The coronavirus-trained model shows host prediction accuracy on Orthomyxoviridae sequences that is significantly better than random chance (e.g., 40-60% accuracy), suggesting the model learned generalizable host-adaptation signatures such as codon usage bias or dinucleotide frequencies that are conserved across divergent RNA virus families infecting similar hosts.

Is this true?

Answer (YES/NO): NO